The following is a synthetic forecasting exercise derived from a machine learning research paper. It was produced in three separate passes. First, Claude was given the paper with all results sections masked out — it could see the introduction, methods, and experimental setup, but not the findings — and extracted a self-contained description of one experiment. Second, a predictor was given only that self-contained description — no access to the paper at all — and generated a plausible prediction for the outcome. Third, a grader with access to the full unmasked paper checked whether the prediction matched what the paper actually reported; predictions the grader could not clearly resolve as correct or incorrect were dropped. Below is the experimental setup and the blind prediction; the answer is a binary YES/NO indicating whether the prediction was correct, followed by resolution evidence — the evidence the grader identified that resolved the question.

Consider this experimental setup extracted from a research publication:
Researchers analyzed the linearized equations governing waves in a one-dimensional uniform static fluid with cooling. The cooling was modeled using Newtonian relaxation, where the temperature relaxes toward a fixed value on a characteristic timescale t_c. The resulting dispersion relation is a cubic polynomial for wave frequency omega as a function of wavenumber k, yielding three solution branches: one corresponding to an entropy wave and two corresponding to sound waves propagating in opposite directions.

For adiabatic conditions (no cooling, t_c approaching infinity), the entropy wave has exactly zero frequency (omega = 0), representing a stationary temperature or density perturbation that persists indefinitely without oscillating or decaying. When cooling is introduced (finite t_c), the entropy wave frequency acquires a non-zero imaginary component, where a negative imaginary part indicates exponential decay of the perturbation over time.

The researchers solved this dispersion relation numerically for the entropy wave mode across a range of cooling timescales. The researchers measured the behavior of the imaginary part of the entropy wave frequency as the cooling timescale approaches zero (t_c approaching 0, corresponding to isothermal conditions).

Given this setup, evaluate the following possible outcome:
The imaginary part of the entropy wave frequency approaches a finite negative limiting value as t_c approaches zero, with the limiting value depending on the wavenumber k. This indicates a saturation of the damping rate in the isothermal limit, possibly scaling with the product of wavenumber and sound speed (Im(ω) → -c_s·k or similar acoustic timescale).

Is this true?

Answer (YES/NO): NO